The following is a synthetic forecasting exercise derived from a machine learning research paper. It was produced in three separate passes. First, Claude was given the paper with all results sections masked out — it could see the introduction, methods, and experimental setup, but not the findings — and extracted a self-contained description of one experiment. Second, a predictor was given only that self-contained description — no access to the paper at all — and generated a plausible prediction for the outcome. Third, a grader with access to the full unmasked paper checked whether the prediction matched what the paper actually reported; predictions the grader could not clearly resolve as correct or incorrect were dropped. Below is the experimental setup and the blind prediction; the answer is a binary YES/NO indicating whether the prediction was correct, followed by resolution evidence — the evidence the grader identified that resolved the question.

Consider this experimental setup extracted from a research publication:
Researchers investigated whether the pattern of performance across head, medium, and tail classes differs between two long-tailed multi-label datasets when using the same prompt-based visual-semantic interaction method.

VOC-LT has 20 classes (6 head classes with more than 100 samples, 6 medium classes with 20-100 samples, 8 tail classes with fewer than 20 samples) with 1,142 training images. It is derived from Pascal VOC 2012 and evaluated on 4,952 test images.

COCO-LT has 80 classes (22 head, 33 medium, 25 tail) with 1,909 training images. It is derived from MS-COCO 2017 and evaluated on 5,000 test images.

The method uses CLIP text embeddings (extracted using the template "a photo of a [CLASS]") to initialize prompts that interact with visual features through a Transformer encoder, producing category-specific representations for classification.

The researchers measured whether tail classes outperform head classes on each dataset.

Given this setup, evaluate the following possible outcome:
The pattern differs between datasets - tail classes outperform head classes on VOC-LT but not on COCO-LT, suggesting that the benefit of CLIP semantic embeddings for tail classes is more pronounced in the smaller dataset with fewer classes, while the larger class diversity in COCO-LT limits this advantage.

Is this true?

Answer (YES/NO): YES